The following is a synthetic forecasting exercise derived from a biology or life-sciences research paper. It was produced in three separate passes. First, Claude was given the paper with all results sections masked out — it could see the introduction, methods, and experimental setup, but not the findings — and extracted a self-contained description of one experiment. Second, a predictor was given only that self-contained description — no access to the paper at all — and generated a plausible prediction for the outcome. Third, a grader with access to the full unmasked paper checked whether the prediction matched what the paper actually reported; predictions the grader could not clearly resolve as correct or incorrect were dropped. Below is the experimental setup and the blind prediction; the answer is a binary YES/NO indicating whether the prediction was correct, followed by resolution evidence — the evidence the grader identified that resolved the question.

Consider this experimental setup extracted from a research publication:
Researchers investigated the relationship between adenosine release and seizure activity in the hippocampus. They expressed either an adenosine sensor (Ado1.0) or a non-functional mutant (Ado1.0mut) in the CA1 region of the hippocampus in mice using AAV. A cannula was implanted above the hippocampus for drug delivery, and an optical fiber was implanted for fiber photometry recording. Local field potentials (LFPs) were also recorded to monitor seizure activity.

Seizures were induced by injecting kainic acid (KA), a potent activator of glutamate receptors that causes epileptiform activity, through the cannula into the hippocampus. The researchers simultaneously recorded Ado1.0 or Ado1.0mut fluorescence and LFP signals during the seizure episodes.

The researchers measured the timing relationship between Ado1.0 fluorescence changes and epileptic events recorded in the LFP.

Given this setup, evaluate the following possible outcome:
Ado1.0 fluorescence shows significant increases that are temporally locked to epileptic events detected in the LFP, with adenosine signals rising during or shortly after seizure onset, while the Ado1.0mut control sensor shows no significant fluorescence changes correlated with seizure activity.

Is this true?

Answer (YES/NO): NO